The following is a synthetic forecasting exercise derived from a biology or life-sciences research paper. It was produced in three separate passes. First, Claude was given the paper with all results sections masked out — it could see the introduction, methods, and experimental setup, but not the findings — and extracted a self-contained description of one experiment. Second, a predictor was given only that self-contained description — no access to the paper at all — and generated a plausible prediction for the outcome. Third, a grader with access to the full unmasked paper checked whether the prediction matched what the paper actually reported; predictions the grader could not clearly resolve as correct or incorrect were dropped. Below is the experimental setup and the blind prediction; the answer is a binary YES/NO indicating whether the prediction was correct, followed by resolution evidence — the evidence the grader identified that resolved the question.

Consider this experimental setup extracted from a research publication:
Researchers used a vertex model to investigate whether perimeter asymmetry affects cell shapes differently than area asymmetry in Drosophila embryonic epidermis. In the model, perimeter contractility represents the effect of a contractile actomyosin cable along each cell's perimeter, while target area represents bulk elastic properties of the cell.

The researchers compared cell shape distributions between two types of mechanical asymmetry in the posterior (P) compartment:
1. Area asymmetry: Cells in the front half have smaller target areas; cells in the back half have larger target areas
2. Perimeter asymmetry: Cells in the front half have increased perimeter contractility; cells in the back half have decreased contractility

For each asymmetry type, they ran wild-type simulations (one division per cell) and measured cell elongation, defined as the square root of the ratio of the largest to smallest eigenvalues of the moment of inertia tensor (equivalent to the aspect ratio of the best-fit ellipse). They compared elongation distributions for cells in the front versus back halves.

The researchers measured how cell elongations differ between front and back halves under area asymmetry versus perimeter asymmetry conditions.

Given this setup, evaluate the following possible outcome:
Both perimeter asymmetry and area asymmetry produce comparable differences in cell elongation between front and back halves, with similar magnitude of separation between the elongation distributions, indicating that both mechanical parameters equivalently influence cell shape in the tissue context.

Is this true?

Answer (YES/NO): NO